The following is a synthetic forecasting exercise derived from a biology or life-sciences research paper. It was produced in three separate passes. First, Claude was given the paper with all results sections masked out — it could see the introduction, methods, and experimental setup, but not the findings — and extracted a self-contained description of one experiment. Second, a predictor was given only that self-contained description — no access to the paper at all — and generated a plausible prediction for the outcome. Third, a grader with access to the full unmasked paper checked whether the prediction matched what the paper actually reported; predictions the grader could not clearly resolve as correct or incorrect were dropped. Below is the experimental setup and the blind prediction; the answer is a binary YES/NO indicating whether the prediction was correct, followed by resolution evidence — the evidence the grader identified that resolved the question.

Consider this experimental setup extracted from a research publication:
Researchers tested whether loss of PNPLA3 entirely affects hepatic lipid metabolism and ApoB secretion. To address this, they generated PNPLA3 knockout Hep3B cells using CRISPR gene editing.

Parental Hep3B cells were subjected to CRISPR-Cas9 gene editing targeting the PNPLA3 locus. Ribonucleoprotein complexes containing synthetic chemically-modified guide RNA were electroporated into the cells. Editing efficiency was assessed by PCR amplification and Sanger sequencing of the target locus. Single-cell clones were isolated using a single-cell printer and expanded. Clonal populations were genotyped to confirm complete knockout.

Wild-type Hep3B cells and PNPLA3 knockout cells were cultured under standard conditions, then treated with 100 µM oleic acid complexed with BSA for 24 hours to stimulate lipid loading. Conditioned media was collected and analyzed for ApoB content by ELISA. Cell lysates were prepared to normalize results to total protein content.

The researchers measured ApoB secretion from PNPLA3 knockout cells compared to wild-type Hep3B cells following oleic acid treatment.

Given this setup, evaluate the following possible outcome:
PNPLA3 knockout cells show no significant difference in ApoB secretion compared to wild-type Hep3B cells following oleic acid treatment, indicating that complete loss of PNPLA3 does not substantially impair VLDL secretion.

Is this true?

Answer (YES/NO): YES